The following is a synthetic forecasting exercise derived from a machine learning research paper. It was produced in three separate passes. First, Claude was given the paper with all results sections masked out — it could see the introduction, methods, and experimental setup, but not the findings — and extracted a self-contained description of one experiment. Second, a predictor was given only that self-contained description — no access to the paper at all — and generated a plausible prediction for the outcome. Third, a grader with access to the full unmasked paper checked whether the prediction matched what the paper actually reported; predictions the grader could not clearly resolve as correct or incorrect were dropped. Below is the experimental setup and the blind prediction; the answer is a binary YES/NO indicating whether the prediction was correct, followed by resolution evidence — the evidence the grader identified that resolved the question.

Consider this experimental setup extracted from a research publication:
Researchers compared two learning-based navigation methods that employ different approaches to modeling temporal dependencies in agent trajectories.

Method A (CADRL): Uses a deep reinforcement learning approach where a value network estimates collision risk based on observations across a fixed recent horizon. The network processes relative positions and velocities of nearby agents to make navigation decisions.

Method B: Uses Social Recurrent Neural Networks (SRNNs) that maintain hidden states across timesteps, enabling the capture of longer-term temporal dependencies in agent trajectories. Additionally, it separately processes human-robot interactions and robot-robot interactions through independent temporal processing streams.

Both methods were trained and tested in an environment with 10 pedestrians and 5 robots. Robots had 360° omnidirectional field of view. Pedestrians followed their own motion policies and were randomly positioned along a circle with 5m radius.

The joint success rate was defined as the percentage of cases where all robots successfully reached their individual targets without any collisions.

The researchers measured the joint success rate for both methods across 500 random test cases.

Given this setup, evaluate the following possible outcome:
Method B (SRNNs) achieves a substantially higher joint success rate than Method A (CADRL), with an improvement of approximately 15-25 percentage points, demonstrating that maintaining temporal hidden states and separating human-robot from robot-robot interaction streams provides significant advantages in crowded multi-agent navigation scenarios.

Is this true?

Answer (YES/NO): YES